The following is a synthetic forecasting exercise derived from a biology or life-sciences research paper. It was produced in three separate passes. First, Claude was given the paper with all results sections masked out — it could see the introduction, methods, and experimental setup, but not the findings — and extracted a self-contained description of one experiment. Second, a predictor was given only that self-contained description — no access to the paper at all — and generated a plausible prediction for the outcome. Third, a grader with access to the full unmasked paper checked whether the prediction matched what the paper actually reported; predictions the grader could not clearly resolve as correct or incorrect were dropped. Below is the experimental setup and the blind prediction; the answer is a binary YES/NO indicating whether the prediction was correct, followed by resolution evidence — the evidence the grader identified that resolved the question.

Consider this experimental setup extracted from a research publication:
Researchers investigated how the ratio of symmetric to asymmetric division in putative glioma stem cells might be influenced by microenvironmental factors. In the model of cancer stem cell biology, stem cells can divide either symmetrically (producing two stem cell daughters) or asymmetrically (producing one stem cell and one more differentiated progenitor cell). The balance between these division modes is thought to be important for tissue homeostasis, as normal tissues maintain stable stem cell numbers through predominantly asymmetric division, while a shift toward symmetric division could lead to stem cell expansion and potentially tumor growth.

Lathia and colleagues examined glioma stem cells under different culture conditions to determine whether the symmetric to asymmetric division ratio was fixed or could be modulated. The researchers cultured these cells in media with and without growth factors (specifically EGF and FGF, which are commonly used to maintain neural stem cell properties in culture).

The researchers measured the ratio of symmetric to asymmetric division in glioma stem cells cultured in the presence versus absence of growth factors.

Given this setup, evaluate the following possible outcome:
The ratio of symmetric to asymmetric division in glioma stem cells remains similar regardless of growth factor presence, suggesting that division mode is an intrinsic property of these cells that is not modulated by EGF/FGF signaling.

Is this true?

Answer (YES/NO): NO